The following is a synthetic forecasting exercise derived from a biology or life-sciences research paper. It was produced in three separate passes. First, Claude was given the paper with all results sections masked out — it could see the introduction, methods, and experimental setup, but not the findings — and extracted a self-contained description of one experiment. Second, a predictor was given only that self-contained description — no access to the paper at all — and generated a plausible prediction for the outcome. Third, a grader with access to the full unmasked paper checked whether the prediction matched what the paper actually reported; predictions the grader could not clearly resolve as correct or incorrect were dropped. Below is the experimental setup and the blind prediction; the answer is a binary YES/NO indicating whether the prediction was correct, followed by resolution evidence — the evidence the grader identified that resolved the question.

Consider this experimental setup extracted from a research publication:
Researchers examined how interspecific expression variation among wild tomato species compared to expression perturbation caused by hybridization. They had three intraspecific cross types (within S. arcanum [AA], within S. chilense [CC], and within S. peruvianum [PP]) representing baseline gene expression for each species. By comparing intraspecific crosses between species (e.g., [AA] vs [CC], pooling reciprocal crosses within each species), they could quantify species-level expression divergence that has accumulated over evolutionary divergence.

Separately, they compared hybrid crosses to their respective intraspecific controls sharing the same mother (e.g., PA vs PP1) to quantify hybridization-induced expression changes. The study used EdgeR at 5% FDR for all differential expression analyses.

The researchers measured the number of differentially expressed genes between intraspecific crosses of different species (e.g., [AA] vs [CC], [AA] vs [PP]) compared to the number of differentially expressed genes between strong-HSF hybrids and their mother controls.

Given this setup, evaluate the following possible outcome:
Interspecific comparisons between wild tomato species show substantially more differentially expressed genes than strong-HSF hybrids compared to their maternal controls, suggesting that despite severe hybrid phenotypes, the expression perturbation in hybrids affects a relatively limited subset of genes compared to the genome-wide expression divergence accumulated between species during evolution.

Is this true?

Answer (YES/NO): NO